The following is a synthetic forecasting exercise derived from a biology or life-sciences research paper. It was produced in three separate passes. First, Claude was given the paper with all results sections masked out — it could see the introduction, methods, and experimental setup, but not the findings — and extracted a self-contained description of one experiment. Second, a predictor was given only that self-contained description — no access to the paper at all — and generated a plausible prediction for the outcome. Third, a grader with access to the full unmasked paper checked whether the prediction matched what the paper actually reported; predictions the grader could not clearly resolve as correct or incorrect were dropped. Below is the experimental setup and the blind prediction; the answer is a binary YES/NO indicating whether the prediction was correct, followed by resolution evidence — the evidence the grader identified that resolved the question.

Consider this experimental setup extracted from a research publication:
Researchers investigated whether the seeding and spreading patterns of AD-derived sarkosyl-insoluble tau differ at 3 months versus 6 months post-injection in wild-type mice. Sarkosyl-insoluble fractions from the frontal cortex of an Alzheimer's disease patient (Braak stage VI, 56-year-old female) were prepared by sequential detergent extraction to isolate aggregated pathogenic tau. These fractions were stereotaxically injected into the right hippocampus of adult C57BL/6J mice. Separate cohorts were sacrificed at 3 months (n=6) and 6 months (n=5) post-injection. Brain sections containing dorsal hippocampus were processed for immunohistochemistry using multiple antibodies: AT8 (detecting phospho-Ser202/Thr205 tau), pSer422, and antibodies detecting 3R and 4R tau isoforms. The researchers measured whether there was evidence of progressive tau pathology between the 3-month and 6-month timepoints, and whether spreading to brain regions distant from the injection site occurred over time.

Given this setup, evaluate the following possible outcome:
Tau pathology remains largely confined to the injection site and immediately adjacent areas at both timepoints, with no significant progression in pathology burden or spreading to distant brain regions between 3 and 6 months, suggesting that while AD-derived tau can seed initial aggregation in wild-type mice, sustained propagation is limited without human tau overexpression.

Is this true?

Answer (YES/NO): NO